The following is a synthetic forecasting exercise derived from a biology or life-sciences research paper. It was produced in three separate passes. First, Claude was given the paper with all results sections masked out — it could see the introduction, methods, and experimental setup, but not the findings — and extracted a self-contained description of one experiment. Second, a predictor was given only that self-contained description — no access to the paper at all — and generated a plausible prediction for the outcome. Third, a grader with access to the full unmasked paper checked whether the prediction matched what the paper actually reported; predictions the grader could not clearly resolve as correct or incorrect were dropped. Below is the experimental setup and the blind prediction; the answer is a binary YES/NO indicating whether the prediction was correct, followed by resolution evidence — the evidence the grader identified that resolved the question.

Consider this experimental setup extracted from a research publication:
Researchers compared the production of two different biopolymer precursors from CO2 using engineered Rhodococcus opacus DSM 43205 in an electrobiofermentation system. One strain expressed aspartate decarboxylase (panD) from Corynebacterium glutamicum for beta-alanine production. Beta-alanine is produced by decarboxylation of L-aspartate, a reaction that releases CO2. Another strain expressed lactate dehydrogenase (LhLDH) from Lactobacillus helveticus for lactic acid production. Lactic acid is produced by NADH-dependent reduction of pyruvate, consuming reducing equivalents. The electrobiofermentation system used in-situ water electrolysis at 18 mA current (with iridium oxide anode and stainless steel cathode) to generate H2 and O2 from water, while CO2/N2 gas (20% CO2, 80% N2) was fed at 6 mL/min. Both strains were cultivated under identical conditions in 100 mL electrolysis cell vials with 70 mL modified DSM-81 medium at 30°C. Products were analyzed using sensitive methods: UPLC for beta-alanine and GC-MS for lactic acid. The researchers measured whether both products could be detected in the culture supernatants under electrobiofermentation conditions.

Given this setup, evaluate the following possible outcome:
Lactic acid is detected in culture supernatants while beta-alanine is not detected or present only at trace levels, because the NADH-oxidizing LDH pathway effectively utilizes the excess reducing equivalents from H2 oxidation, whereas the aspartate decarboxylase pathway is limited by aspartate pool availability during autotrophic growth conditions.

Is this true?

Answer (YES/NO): NO